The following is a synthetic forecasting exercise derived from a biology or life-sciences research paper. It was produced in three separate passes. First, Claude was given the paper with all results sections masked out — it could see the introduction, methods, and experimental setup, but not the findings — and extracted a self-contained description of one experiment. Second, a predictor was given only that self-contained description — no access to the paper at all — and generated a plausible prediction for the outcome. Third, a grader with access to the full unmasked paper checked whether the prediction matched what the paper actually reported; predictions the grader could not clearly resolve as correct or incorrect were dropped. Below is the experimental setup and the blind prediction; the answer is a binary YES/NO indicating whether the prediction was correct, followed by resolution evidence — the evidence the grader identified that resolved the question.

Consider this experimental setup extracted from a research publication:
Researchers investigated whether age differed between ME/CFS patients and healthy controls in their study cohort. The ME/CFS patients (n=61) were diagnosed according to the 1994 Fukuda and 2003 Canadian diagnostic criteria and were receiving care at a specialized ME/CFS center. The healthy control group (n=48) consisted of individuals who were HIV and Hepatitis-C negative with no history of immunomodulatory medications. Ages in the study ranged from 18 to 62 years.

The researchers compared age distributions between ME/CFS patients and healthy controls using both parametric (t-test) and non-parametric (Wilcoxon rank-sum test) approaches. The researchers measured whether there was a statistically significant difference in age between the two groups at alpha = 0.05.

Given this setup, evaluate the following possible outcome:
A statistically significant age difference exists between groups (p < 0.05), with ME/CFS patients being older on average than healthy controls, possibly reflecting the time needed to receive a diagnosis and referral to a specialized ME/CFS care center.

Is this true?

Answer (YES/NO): NO